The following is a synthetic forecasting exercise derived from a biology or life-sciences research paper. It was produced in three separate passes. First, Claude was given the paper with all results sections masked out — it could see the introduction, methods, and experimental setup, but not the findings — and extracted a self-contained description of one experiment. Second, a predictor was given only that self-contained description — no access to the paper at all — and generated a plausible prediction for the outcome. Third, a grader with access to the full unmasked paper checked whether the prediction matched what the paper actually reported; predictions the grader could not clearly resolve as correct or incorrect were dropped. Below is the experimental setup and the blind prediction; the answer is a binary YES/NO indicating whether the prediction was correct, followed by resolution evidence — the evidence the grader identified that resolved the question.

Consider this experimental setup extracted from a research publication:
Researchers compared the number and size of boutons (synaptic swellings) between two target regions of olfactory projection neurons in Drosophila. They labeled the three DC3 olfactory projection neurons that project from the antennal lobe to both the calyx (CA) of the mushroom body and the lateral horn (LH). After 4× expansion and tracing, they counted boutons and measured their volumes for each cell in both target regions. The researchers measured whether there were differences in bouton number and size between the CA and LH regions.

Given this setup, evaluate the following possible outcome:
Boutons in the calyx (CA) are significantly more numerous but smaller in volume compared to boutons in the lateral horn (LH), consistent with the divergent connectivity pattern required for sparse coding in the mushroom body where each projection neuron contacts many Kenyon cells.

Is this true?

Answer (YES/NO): NO